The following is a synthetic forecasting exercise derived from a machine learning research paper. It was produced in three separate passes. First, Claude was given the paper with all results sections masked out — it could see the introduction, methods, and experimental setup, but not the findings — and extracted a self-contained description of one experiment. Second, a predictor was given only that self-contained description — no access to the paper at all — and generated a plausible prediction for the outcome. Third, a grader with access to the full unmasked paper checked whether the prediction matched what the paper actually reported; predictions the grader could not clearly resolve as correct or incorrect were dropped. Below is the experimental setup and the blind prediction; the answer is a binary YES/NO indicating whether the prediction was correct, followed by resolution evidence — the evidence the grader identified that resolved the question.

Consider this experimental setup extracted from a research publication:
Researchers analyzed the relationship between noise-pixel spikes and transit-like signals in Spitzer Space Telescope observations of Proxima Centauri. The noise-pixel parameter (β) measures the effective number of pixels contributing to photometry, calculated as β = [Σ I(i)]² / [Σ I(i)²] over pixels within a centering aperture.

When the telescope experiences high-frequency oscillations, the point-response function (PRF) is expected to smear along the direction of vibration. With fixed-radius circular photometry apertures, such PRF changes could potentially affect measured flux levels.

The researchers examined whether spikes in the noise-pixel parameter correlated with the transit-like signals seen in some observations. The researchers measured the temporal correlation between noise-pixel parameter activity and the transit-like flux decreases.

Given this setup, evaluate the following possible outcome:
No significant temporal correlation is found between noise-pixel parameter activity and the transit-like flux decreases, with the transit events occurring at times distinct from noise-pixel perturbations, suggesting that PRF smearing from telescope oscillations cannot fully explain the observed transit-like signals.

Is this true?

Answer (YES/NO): NO